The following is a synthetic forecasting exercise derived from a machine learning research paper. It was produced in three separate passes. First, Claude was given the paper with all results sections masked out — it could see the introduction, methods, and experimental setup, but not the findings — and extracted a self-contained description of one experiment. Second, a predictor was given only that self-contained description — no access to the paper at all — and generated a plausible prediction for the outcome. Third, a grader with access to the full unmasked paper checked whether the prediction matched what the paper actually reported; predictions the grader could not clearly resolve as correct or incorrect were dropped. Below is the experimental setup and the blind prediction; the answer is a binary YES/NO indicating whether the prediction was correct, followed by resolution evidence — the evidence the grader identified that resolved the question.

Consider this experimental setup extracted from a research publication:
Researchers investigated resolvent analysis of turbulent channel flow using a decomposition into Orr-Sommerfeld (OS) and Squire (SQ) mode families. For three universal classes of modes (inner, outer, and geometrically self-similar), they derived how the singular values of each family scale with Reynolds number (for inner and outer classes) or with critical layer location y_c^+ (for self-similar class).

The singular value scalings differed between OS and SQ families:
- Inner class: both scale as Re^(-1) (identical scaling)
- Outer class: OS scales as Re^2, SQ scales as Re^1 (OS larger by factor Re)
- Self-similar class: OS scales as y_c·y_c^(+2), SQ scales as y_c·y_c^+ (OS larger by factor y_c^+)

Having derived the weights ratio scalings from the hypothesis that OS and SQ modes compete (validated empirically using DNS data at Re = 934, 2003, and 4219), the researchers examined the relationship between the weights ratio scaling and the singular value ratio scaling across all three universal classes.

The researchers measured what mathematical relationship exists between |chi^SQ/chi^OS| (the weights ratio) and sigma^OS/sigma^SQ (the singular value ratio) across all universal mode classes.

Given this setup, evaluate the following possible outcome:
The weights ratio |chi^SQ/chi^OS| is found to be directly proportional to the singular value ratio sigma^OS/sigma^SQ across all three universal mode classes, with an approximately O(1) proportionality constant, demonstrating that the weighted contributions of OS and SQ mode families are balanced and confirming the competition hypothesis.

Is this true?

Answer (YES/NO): YES